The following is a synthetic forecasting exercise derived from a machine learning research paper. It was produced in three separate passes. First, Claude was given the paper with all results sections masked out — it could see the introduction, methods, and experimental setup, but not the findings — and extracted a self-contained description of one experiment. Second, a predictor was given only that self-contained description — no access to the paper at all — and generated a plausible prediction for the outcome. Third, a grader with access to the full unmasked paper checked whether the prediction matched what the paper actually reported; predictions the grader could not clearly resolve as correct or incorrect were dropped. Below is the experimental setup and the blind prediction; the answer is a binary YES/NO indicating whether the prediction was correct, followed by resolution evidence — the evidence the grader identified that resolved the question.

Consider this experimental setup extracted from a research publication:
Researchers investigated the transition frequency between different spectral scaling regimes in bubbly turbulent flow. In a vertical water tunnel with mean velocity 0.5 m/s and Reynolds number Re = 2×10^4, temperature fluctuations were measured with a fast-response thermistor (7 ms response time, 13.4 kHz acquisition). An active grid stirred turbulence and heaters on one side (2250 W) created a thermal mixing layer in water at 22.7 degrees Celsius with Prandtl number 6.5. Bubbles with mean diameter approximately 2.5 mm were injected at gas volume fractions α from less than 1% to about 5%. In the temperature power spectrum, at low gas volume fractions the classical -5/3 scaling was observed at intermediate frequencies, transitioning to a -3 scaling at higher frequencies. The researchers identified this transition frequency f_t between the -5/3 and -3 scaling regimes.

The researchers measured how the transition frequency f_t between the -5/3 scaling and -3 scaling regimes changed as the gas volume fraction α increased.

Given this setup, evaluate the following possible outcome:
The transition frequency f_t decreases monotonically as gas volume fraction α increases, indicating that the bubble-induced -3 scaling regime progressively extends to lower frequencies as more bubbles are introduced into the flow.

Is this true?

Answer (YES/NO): YES